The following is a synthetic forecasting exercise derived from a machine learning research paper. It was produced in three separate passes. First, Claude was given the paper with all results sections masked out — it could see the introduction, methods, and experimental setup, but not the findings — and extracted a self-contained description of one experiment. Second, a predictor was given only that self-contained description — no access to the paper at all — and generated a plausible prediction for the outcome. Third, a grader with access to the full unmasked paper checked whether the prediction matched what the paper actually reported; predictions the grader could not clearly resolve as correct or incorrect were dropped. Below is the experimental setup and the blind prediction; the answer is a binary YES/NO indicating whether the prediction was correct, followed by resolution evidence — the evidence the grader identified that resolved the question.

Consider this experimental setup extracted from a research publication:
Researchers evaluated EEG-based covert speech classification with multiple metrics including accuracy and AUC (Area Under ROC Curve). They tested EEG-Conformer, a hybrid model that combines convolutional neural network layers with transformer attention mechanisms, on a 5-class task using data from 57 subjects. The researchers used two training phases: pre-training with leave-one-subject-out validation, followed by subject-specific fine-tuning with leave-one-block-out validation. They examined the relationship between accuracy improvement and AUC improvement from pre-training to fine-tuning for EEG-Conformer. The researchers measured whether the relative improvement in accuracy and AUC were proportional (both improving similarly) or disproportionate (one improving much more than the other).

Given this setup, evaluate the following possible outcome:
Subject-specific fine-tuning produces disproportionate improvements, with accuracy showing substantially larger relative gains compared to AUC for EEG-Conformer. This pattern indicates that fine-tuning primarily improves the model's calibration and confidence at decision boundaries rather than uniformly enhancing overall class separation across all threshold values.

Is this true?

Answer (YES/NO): YES